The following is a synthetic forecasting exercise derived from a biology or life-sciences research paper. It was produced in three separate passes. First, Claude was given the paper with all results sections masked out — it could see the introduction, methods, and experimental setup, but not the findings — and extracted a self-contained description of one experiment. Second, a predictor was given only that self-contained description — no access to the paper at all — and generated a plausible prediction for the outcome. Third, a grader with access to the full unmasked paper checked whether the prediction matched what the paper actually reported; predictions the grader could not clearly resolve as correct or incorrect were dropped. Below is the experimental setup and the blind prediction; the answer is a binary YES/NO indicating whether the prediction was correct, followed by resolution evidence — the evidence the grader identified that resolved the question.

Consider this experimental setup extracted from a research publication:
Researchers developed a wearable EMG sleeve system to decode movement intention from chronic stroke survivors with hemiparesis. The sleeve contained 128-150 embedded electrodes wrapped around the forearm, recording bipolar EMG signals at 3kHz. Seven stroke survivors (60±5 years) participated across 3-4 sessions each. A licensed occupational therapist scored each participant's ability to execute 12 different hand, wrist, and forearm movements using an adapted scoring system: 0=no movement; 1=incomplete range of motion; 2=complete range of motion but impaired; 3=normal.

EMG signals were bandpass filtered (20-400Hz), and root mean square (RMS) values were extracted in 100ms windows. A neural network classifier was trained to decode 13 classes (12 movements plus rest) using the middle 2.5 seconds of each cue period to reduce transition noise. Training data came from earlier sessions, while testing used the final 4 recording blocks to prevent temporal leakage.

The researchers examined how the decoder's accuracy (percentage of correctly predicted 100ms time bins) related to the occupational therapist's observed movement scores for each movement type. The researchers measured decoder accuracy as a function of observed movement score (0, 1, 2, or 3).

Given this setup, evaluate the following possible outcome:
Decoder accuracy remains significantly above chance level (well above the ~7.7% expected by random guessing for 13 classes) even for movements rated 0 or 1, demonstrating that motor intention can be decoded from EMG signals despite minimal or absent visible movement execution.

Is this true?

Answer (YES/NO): YES